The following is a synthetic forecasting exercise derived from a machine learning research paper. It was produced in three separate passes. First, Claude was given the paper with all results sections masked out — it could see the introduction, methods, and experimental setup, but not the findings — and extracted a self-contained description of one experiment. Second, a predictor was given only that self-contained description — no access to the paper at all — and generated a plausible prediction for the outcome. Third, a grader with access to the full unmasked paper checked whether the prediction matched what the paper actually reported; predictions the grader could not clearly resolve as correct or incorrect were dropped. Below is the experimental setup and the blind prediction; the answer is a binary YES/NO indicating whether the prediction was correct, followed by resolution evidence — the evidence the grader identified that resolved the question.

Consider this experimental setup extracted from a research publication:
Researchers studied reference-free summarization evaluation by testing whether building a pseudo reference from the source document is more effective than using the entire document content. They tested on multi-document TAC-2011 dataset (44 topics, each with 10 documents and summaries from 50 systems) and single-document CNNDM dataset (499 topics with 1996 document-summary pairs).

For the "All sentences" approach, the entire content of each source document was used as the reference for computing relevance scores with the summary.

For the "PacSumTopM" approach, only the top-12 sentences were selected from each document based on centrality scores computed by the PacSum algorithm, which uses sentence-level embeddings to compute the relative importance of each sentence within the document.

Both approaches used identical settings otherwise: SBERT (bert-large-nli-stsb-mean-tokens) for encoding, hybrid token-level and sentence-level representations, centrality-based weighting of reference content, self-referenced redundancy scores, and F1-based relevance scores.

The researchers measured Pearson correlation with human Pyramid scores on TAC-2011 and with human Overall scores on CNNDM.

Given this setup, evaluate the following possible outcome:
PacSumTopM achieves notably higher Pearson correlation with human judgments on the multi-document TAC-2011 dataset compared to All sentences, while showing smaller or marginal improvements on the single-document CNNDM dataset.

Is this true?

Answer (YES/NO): NO